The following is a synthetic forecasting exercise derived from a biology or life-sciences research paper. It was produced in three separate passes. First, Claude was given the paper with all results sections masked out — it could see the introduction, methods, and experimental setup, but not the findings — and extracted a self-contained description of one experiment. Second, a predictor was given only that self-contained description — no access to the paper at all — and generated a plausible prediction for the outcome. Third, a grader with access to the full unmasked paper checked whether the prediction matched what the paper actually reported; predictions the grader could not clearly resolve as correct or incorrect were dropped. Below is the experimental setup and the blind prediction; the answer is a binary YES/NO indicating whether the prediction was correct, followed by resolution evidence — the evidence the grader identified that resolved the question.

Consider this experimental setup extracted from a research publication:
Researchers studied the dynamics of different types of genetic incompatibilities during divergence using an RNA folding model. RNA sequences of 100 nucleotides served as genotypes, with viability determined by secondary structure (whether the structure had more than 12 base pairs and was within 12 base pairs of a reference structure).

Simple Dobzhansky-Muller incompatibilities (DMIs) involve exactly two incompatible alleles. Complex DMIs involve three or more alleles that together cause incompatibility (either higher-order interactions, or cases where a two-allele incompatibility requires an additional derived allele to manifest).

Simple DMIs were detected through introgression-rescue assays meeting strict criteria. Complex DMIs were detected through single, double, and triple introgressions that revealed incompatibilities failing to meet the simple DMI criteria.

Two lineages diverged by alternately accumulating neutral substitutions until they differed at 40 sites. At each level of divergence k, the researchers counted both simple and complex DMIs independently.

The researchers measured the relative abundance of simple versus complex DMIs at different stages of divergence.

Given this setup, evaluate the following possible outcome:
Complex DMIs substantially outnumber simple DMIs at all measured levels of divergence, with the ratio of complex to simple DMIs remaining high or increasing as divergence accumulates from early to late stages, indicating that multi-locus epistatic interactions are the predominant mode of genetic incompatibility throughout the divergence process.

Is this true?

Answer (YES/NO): NO